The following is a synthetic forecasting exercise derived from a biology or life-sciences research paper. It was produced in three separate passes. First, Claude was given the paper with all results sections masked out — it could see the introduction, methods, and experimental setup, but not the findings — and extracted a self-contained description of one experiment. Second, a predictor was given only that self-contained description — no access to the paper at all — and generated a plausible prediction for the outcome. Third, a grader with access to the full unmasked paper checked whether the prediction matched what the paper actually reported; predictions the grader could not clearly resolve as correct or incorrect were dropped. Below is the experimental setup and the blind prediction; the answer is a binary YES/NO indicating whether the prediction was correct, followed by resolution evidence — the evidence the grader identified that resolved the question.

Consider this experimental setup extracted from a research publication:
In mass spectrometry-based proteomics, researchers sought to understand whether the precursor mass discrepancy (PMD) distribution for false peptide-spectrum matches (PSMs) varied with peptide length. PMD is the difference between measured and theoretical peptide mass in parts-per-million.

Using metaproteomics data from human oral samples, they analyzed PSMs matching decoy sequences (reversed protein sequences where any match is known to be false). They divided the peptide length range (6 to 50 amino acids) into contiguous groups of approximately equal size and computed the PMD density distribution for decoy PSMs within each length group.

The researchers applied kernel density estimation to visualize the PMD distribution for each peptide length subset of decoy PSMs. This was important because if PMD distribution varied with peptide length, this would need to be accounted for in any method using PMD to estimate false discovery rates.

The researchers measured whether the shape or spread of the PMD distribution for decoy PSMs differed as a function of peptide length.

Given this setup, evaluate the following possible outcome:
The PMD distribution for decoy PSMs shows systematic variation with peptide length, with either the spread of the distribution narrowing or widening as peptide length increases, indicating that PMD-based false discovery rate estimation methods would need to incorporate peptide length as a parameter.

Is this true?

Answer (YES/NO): NO